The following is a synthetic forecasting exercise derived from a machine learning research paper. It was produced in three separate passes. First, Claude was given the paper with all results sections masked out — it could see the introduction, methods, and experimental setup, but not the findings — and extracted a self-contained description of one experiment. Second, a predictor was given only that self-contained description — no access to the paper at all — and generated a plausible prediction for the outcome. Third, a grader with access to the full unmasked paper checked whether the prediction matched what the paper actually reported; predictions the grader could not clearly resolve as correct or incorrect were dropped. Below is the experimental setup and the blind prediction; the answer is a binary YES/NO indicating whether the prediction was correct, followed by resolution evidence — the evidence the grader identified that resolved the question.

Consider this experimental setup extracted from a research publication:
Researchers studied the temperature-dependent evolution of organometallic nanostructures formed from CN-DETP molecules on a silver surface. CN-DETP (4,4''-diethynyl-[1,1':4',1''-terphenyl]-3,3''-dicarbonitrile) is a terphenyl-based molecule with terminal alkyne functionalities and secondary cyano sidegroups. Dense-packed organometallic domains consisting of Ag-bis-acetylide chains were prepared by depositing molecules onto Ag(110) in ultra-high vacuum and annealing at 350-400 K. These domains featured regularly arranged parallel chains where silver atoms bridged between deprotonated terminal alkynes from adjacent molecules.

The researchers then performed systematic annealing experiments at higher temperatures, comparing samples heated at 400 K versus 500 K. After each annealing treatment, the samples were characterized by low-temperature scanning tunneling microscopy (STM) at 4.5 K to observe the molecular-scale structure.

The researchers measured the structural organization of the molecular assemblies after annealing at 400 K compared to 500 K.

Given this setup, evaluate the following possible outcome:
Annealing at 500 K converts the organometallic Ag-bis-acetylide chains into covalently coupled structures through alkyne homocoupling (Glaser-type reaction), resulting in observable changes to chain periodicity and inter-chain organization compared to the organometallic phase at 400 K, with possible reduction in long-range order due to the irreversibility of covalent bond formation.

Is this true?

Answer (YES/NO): NO